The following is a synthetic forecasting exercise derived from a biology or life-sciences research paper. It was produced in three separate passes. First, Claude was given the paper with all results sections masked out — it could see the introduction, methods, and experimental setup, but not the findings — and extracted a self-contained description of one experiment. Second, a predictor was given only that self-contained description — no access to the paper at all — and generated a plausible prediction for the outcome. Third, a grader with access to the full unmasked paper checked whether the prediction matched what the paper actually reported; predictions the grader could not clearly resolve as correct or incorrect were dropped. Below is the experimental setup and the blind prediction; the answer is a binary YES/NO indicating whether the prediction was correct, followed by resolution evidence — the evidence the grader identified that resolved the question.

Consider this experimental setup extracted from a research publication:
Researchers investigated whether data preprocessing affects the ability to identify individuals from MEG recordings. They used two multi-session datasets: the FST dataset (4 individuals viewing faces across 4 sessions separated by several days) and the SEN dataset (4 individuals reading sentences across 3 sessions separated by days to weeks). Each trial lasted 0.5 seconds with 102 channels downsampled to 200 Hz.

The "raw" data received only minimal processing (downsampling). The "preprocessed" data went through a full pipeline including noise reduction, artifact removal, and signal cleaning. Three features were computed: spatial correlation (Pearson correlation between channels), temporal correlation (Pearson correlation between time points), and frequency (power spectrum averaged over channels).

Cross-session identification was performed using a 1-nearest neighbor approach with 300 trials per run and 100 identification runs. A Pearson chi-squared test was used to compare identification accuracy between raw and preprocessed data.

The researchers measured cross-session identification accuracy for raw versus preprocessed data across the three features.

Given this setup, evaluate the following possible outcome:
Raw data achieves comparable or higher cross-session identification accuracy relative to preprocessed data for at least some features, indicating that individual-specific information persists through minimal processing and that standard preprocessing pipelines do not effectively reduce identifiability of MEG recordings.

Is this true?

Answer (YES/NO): YES